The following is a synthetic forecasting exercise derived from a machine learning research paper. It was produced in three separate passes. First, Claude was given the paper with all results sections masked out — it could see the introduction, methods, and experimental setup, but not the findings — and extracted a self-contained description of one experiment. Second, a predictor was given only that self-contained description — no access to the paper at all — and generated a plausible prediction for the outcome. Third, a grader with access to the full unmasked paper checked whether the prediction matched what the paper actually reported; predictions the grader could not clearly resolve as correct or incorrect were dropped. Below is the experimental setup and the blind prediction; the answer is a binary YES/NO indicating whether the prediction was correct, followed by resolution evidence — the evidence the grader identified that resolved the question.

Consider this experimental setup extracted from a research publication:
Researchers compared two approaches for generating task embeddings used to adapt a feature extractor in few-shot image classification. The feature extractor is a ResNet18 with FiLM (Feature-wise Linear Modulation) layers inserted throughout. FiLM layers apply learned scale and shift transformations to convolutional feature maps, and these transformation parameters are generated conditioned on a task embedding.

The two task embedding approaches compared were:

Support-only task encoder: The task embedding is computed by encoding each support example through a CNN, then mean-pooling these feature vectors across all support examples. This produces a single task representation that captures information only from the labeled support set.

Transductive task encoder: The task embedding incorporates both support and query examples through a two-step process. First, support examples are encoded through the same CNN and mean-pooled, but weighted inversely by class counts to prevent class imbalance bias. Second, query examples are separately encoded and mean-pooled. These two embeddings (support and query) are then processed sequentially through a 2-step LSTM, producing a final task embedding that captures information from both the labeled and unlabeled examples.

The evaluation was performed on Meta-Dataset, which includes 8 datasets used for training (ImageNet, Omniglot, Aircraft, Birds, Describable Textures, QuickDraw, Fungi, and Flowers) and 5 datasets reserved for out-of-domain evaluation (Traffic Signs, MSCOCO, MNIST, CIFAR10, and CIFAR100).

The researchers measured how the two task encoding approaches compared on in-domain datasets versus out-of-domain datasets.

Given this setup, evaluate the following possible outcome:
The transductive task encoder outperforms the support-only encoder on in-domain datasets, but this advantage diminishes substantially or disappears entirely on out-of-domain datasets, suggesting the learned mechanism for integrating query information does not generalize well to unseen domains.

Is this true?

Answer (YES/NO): NO